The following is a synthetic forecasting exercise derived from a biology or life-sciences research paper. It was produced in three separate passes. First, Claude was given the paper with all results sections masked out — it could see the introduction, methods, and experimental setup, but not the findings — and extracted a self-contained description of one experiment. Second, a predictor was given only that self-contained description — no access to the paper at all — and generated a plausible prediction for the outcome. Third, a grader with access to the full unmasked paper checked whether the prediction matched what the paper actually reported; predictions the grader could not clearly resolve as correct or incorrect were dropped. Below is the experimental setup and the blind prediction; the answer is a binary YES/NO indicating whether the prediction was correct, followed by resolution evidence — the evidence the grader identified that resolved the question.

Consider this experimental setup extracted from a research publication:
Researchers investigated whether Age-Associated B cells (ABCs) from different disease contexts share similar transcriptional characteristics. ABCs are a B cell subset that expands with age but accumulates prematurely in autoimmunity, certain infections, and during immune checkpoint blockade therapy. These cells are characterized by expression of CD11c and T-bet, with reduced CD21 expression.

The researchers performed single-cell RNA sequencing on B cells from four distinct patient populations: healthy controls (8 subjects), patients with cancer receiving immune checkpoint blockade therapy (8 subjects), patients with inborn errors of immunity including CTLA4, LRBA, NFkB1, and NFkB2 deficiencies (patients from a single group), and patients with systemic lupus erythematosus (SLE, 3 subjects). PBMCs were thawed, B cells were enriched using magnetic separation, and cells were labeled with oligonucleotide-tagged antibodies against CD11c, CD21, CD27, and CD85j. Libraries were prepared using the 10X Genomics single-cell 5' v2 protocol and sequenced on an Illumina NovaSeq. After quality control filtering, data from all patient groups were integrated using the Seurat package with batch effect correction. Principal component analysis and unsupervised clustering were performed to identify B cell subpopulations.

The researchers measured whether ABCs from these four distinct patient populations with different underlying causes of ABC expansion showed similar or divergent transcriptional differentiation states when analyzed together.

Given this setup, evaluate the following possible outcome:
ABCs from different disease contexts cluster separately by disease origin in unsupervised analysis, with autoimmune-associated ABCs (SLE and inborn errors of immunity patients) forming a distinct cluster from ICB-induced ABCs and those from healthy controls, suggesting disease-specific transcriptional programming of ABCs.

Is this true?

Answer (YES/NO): NO